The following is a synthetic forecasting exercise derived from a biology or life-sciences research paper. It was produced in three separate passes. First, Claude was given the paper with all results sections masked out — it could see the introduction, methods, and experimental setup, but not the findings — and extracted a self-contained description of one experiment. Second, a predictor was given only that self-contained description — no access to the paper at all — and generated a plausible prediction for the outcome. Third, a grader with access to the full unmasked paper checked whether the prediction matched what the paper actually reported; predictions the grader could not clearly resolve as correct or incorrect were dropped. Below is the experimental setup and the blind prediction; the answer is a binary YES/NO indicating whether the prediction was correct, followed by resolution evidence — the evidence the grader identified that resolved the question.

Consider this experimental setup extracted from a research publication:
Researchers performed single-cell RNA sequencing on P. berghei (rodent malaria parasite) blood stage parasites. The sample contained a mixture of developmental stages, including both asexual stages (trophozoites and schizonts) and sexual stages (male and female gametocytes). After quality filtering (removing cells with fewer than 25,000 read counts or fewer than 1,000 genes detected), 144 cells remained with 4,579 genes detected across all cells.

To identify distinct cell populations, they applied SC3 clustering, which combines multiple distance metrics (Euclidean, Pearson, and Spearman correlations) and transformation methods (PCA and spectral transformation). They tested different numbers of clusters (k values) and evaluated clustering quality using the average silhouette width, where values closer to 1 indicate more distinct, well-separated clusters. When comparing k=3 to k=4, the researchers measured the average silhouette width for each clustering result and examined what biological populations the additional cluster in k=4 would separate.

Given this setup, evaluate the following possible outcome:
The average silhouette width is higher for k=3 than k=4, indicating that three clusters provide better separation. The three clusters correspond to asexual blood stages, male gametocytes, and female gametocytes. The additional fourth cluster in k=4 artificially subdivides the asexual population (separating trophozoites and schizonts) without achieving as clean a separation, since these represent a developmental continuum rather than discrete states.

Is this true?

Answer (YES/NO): YES